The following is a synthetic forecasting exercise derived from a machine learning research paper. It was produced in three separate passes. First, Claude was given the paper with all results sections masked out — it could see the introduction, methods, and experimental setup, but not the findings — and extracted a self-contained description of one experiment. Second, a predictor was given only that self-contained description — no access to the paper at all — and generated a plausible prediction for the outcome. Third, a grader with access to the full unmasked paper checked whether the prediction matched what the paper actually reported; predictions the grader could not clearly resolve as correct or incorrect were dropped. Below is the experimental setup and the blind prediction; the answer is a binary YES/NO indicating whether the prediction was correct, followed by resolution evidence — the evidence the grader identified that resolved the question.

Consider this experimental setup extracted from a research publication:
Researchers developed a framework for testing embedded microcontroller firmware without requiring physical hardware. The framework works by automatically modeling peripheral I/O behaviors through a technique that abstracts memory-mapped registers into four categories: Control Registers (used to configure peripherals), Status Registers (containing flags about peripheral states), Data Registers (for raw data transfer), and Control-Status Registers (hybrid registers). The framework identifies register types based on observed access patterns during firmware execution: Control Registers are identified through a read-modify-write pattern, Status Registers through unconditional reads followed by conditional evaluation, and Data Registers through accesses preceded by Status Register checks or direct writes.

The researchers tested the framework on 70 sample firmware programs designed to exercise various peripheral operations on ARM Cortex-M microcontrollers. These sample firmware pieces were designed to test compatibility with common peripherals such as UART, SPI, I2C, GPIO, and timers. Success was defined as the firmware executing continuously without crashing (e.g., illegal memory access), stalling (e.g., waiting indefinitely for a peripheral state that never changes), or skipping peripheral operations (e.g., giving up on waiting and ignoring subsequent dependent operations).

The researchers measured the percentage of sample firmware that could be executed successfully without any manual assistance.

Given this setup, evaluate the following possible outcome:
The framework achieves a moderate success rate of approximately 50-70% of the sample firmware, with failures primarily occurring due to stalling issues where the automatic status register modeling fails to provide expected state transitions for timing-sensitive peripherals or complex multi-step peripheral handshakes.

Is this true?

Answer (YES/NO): NO